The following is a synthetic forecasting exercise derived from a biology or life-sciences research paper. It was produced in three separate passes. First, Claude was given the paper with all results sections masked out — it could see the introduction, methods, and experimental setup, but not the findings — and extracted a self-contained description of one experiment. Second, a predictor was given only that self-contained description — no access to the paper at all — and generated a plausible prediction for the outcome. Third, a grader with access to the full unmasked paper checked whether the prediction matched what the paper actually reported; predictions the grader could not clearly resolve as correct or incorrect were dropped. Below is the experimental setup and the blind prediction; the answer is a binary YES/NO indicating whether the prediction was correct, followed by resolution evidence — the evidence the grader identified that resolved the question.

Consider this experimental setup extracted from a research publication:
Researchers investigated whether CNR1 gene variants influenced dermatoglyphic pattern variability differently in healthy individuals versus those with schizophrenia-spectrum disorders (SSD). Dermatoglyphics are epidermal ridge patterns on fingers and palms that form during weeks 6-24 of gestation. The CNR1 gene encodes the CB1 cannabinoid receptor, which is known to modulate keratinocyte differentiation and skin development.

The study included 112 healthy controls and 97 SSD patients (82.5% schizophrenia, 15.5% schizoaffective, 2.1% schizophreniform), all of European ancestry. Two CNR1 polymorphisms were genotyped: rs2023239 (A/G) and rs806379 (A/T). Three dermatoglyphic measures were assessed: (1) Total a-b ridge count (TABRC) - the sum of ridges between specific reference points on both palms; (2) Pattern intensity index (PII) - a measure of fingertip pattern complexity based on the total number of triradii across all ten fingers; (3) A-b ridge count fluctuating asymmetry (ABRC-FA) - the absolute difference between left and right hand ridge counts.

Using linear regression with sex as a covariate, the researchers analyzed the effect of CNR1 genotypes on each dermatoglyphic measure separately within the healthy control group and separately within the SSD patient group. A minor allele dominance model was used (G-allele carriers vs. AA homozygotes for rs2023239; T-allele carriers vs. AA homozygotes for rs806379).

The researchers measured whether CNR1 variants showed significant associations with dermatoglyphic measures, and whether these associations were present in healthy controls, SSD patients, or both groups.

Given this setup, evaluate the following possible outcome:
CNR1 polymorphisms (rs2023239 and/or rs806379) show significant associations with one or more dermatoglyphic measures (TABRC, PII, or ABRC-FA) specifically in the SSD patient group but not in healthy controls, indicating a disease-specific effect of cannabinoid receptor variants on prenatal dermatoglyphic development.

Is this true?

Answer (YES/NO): NO